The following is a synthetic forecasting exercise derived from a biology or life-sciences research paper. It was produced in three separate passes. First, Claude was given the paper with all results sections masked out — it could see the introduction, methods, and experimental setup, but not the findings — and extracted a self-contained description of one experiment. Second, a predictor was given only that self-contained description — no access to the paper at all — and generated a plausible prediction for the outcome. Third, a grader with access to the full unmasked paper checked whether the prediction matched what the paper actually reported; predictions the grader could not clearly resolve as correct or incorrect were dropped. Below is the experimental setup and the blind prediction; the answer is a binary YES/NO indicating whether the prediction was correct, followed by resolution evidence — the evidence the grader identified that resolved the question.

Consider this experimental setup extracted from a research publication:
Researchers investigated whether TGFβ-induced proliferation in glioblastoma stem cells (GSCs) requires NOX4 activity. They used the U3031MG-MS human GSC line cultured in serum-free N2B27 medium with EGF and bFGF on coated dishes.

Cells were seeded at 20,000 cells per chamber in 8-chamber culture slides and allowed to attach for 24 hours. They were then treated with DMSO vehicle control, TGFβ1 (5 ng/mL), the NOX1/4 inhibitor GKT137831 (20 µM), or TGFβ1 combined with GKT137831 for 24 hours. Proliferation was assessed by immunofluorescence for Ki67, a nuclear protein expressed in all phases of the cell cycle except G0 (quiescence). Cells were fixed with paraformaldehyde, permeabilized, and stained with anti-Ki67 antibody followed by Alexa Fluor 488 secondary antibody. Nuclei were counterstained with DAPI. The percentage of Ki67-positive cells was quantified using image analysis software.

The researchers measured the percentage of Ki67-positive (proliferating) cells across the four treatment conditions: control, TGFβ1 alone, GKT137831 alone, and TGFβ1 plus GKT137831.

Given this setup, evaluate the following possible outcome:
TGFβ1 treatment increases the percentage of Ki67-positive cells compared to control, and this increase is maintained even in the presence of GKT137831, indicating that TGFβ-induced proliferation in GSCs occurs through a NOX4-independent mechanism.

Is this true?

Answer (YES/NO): NO